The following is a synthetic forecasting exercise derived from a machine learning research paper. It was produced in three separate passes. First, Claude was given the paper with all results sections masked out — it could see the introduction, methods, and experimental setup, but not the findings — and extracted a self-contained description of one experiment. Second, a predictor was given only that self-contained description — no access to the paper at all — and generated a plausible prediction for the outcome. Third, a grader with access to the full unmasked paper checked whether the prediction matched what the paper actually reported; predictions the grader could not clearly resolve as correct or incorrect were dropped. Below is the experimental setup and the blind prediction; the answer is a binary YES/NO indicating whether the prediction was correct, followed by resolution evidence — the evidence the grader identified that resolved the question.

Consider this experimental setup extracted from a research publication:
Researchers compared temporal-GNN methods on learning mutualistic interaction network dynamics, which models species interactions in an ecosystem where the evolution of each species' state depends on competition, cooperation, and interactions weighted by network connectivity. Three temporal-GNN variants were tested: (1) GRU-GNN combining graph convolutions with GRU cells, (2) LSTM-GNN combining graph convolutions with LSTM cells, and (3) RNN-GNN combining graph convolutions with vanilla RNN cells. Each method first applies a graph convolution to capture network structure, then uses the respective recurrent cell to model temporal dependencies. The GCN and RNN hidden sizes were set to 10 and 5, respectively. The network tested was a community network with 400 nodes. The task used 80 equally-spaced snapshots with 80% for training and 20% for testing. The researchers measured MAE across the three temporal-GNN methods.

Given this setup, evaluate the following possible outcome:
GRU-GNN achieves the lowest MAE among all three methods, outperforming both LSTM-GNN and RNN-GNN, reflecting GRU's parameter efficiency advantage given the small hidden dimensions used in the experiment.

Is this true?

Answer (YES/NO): YES